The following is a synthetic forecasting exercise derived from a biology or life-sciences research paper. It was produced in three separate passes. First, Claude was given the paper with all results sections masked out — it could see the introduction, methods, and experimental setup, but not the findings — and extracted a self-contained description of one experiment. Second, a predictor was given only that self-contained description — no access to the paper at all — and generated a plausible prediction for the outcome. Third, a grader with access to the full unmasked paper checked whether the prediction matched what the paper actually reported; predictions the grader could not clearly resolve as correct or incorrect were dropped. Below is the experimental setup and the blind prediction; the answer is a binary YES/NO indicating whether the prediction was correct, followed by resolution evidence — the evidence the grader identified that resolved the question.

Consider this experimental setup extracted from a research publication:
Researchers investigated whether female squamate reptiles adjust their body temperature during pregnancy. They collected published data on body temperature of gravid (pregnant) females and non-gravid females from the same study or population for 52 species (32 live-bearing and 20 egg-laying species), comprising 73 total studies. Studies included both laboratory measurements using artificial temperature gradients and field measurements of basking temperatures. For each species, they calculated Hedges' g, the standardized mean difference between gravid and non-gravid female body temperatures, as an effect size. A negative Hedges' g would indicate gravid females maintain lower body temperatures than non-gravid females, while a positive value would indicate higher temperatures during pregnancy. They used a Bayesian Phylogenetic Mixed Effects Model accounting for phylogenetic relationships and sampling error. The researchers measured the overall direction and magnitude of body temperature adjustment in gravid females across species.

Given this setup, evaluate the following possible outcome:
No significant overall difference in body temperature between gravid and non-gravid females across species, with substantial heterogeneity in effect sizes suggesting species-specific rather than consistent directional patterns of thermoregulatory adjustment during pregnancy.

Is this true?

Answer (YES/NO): NO